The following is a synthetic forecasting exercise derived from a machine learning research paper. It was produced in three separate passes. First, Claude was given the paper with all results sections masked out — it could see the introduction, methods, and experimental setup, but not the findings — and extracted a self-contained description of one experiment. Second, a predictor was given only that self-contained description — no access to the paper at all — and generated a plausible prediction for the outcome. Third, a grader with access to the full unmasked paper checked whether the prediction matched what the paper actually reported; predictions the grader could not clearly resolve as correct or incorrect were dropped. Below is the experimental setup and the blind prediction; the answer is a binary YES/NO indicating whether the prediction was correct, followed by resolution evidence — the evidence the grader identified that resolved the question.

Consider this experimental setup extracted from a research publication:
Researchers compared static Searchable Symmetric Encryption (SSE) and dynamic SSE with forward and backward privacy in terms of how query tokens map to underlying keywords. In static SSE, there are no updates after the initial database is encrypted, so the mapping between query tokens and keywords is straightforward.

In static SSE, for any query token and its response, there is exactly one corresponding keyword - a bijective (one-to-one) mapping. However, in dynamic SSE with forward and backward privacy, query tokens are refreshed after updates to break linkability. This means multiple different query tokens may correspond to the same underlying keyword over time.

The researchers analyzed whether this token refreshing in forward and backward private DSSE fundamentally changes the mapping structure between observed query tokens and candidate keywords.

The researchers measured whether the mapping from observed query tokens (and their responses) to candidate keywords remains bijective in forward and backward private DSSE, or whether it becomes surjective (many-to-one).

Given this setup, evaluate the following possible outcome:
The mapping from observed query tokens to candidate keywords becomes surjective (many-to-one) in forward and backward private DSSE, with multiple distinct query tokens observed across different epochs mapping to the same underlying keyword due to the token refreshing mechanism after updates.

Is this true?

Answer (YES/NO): YES